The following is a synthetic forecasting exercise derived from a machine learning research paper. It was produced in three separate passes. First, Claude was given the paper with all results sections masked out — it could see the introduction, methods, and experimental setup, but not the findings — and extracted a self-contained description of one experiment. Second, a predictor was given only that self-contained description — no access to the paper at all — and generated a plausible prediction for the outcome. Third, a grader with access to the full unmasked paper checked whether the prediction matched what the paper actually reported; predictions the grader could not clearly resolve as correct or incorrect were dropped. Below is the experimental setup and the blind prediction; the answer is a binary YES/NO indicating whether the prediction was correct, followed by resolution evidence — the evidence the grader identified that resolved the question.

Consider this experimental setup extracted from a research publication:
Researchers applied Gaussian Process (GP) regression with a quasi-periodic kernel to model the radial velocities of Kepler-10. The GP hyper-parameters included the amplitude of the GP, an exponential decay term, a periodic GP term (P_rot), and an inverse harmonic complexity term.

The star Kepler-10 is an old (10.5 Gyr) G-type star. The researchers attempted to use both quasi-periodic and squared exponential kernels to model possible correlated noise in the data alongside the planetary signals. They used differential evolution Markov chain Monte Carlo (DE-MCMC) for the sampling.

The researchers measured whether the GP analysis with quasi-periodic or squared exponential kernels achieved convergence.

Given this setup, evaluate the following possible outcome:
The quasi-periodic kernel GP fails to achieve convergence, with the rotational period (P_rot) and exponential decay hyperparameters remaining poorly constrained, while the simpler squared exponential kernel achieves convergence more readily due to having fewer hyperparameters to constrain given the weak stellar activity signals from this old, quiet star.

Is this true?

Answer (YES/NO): NO